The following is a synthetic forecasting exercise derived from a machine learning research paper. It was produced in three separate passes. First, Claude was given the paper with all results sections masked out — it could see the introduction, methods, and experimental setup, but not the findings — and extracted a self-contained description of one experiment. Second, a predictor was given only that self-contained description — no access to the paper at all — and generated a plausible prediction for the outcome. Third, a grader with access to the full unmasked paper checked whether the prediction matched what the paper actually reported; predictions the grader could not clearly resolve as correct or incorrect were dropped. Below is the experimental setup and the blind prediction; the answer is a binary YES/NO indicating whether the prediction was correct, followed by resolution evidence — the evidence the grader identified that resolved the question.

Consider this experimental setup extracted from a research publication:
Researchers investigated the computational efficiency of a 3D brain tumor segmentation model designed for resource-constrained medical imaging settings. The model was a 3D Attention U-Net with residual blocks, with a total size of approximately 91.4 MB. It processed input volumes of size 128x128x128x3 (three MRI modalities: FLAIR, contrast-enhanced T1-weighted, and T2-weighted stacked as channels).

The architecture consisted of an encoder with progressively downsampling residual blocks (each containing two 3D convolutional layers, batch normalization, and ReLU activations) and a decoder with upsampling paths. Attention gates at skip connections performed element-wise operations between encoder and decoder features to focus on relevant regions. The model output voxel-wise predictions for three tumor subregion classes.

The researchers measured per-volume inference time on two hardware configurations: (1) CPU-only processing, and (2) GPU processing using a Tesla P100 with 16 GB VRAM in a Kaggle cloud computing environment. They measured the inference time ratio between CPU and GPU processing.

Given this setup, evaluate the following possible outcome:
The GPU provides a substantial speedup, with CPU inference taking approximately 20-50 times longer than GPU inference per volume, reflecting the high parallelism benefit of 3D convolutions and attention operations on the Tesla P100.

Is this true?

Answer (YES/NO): NO